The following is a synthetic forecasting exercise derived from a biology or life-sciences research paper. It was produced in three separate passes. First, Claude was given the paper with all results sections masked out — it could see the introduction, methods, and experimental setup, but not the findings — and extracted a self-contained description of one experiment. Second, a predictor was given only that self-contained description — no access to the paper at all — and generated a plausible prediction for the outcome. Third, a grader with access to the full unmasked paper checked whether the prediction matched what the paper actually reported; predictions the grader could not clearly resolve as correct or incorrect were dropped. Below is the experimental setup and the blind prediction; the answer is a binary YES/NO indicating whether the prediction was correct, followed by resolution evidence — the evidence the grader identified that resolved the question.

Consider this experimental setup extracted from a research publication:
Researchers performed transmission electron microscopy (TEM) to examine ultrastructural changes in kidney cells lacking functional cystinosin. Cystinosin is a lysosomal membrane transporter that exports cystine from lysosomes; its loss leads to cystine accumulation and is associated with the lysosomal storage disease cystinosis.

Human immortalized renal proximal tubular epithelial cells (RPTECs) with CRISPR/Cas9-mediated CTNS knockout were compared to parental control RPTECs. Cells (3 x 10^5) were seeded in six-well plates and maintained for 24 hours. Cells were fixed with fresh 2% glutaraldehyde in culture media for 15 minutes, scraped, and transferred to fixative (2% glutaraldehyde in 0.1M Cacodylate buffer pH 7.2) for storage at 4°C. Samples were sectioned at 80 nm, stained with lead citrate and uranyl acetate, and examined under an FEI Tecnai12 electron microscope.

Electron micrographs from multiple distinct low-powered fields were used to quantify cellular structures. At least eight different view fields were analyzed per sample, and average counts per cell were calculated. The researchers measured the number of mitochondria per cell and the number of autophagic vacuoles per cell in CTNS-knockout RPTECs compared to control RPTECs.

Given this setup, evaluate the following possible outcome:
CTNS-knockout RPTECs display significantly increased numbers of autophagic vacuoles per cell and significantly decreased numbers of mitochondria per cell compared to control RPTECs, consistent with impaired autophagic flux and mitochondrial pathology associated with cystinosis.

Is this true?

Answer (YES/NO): YES